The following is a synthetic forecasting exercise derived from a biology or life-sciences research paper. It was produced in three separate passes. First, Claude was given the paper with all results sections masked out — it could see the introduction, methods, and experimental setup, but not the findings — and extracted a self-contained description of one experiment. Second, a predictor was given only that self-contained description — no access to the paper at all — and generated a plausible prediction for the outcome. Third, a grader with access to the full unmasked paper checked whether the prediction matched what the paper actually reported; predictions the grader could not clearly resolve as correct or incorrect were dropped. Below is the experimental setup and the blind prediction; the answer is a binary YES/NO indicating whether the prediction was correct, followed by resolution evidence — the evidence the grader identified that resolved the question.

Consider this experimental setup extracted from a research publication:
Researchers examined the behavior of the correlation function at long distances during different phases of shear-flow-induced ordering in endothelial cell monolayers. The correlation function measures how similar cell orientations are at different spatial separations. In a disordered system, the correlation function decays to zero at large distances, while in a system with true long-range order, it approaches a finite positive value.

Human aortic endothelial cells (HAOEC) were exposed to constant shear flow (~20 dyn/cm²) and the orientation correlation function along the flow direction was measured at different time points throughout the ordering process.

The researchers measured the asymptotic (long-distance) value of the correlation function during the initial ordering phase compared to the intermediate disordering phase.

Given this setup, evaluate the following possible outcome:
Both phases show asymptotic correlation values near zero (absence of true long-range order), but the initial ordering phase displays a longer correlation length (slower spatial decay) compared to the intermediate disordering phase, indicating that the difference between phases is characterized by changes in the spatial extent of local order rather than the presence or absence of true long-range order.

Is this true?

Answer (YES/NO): NO